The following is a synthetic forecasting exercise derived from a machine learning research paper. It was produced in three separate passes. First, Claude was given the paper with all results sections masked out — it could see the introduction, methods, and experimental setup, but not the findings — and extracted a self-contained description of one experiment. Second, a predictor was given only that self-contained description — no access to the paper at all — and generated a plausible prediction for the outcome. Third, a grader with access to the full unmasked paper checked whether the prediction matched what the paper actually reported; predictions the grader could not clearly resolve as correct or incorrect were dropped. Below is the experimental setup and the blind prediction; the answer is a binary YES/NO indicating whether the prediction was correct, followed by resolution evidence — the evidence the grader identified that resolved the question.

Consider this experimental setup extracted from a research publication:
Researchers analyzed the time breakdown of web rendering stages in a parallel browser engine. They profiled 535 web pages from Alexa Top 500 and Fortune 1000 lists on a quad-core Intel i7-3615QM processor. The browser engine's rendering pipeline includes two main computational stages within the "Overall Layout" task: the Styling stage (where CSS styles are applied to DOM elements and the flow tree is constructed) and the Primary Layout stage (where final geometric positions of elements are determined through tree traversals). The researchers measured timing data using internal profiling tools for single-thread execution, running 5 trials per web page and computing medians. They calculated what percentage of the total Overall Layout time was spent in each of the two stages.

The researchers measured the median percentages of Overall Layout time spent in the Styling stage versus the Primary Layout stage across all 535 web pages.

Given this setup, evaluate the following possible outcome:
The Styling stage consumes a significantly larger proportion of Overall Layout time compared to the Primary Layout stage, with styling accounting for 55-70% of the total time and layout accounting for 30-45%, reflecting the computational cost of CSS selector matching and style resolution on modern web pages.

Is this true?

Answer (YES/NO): NO